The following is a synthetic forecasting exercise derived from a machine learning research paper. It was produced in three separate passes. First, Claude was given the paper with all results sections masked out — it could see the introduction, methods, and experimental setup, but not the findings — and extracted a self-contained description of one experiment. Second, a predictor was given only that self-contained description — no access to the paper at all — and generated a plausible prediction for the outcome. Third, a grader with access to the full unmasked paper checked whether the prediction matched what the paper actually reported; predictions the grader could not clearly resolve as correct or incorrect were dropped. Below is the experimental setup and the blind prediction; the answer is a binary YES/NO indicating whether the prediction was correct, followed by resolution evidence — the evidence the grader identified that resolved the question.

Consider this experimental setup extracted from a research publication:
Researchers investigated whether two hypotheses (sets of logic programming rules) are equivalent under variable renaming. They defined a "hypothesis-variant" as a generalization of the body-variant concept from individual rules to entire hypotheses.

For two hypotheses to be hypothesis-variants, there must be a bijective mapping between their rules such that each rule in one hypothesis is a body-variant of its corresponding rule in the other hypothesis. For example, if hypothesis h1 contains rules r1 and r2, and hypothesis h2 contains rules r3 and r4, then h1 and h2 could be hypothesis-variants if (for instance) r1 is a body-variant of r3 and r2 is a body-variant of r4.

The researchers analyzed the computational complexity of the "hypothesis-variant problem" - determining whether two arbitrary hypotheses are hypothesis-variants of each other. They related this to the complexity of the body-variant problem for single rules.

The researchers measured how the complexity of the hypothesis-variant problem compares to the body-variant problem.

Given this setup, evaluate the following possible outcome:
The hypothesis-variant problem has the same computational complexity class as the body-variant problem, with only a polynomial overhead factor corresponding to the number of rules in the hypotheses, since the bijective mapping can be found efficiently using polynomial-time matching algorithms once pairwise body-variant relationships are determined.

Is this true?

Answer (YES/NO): NO